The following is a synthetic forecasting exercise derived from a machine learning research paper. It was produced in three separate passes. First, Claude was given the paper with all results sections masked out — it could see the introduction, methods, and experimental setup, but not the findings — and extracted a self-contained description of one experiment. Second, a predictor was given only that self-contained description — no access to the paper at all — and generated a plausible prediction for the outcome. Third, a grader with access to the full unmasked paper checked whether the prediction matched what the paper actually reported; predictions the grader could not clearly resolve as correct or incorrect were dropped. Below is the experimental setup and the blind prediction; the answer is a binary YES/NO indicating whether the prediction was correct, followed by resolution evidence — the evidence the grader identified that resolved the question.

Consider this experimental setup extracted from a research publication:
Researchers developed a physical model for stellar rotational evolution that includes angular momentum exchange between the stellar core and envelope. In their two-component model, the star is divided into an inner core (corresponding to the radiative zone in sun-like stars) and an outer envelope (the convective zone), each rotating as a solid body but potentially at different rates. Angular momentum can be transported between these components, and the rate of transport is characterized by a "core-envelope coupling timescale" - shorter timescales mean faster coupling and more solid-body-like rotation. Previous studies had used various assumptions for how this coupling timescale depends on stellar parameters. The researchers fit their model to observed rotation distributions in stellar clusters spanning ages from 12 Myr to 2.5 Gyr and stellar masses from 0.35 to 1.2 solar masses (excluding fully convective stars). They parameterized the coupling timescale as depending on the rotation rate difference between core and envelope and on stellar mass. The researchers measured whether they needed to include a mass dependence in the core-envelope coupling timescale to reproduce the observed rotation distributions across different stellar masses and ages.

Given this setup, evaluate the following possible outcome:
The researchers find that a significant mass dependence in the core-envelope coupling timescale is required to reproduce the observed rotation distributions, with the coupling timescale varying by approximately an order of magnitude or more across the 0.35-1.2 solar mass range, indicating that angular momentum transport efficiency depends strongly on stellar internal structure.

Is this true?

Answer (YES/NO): NO